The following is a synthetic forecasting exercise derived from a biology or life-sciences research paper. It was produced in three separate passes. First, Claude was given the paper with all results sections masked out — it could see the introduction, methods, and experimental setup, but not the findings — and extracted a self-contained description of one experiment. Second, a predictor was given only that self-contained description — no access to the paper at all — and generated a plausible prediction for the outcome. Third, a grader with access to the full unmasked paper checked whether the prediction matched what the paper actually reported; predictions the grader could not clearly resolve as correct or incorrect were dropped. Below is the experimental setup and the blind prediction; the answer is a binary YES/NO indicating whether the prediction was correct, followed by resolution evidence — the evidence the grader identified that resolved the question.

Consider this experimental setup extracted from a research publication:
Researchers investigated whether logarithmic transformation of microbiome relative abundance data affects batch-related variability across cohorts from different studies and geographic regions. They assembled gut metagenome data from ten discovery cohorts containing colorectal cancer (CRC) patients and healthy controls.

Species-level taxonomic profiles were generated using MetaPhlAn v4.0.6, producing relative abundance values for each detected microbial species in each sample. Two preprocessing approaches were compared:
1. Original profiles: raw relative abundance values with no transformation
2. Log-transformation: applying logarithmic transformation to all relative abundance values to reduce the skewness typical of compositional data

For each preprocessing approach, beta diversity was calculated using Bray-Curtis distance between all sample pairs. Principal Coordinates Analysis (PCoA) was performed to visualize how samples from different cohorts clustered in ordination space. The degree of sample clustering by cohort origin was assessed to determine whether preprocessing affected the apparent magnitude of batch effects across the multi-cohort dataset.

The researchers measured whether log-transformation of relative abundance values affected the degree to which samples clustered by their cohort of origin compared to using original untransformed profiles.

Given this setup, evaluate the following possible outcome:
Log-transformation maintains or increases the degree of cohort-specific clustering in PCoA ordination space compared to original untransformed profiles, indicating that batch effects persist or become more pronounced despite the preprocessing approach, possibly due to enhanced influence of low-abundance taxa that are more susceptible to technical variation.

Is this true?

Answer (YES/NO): NO